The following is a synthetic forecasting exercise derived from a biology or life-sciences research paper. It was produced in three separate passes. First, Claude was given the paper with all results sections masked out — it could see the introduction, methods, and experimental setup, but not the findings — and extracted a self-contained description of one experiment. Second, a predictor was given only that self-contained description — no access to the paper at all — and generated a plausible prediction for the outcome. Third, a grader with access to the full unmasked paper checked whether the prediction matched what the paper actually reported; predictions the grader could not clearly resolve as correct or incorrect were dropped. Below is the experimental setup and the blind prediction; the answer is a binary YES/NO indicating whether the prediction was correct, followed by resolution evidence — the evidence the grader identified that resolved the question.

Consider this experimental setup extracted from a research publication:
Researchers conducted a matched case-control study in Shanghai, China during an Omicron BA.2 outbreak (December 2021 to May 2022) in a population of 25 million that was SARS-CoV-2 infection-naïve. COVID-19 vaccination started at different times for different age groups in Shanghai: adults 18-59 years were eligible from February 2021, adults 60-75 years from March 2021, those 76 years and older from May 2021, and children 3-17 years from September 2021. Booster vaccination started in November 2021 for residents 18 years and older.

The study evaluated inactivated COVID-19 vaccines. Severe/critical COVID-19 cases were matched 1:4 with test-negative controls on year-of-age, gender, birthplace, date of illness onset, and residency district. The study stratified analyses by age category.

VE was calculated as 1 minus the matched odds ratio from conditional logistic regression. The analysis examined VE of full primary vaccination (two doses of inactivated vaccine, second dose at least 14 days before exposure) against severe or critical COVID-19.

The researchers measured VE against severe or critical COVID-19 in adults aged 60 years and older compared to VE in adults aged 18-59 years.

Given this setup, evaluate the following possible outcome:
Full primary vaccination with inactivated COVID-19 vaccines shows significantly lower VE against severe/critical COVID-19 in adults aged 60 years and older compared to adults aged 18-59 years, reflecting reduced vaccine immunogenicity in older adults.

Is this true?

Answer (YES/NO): NO